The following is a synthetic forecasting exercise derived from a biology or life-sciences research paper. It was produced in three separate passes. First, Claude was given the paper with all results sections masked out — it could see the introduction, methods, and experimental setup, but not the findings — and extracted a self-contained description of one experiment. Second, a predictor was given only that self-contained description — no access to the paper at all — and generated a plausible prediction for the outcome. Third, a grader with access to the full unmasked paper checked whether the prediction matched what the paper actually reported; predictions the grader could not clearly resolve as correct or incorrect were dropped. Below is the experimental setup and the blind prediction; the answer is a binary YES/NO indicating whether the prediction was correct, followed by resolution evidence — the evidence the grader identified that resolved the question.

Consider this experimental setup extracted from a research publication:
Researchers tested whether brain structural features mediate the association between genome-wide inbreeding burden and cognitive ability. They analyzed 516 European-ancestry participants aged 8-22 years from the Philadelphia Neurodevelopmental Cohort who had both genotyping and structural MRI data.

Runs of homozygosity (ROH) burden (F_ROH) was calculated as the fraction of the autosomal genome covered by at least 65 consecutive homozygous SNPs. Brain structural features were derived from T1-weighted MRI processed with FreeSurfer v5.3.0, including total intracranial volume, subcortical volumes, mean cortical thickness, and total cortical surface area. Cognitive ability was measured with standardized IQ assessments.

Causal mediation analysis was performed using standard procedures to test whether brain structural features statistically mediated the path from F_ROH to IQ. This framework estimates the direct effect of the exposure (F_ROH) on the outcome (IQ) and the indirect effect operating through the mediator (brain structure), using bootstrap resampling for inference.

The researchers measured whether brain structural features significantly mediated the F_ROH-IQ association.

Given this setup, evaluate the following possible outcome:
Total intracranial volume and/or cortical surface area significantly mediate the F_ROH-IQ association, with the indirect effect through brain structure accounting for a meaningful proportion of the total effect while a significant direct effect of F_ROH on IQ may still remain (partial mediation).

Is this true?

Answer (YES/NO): NO